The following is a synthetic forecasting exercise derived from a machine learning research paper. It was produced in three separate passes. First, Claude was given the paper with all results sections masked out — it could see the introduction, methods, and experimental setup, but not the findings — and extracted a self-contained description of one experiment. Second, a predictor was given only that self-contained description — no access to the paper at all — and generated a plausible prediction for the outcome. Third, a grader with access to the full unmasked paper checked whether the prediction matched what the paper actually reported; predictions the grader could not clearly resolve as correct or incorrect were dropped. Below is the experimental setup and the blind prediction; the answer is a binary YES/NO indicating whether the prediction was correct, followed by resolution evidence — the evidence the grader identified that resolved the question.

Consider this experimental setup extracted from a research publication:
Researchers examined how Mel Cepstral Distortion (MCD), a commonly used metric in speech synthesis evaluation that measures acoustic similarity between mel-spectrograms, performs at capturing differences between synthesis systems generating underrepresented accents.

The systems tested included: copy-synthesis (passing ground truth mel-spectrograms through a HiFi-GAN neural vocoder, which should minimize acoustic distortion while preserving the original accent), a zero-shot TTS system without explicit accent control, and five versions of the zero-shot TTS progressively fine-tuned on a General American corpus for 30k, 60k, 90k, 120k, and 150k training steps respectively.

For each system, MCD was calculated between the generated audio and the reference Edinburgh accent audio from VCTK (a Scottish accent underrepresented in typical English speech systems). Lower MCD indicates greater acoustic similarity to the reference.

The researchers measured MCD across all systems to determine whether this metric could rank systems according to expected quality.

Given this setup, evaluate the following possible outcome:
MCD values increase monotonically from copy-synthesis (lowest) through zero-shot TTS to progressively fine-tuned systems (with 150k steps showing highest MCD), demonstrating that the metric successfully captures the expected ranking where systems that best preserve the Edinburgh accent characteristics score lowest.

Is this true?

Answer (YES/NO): YES